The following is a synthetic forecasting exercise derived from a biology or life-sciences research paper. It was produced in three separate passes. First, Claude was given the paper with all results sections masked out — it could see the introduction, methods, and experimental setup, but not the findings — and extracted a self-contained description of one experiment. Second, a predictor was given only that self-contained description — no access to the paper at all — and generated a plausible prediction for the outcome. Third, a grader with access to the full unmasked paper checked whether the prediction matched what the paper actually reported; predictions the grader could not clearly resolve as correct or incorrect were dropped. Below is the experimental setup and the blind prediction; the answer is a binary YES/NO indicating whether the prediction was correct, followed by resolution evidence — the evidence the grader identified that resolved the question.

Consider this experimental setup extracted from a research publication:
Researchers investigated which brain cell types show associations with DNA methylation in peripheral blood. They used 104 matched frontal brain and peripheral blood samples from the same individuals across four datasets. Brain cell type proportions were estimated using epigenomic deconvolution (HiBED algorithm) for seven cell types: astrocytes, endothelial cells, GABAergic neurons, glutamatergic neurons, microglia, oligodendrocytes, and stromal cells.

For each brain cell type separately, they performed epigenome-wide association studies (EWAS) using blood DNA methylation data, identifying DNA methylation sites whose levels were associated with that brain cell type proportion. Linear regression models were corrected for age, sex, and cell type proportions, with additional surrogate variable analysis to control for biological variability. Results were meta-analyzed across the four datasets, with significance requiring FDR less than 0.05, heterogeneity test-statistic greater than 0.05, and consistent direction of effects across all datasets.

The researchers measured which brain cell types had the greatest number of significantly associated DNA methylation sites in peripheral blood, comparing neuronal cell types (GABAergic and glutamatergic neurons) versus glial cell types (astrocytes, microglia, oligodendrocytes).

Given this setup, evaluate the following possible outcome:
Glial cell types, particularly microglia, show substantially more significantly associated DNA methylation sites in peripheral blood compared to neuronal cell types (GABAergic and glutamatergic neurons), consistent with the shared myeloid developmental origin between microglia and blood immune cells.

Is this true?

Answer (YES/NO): NO